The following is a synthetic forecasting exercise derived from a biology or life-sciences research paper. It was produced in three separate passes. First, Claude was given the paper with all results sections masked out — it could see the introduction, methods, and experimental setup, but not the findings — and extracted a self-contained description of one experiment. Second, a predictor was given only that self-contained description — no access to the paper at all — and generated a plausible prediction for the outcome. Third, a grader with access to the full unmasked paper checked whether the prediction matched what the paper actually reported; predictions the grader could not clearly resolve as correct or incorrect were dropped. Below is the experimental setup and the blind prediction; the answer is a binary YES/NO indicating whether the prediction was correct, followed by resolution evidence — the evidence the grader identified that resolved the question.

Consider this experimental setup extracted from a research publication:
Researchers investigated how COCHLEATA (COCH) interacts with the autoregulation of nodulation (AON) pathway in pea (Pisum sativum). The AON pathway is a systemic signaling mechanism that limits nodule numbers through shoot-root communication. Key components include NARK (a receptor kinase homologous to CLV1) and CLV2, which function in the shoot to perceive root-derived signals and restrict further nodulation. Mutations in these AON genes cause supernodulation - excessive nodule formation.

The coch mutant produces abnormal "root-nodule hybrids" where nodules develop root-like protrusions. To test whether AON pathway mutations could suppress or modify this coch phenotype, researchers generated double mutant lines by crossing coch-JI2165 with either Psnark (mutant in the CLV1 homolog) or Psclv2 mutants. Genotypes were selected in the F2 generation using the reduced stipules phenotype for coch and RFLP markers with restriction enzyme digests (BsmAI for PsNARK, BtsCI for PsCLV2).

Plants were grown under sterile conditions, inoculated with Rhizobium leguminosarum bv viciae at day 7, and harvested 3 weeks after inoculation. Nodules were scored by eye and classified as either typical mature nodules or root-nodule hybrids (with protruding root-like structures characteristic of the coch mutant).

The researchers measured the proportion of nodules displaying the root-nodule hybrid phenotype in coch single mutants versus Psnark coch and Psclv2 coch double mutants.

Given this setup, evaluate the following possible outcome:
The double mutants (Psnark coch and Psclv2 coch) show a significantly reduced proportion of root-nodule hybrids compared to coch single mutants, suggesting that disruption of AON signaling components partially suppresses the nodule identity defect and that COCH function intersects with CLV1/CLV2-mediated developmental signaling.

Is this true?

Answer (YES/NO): NO